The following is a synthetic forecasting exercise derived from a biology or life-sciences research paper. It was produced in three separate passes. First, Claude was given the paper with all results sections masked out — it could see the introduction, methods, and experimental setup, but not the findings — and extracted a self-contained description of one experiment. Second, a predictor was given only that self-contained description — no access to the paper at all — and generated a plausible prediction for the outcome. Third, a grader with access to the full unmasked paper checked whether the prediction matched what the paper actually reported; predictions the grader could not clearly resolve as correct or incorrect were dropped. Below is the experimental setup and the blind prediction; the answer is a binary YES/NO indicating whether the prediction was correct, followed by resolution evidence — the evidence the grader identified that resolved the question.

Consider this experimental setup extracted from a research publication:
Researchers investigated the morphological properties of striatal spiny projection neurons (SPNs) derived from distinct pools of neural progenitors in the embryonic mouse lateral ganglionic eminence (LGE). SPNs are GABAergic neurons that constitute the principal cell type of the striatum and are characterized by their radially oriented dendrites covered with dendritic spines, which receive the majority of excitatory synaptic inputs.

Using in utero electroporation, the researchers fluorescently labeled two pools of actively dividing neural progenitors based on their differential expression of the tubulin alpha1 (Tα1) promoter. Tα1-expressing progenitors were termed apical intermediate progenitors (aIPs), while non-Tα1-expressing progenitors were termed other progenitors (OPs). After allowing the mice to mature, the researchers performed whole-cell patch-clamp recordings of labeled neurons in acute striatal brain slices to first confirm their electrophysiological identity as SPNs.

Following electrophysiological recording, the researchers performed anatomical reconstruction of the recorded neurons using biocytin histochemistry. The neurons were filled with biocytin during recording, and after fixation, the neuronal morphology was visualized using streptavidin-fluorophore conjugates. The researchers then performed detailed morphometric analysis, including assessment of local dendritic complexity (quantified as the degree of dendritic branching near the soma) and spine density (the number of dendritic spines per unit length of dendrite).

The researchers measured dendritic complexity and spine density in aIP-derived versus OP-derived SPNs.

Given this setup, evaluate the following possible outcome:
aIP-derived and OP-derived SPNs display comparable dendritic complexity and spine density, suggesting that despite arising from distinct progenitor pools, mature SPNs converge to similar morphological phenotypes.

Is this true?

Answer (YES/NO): NO